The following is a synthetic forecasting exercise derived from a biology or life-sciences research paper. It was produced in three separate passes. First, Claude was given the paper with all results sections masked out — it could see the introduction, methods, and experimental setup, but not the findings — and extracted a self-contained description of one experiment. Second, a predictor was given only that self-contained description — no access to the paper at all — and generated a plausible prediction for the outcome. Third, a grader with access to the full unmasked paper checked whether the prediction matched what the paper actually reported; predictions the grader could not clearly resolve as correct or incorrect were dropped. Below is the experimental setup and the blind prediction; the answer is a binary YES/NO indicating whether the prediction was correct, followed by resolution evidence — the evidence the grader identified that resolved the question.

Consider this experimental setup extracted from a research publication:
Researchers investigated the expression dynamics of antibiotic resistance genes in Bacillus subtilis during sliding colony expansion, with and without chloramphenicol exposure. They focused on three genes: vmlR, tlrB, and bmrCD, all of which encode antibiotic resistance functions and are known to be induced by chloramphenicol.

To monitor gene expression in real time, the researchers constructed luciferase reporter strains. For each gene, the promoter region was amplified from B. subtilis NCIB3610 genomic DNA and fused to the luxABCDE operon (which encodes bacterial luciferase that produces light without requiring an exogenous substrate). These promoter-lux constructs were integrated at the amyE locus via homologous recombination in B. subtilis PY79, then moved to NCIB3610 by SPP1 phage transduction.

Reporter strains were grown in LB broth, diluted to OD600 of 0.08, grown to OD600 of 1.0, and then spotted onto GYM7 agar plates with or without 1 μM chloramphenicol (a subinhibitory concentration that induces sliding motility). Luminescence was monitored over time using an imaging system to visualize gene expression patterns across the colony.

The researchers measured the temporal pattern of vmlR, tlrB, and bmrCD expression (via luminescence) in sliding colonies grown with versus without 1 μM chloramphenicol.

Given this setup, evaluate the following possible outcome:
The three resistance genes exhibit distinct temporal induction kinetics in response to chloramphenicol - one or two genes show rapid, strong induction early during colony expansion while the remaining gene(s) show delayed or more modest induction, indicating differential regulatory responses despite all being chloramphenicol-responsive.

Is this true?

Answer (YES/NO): NO